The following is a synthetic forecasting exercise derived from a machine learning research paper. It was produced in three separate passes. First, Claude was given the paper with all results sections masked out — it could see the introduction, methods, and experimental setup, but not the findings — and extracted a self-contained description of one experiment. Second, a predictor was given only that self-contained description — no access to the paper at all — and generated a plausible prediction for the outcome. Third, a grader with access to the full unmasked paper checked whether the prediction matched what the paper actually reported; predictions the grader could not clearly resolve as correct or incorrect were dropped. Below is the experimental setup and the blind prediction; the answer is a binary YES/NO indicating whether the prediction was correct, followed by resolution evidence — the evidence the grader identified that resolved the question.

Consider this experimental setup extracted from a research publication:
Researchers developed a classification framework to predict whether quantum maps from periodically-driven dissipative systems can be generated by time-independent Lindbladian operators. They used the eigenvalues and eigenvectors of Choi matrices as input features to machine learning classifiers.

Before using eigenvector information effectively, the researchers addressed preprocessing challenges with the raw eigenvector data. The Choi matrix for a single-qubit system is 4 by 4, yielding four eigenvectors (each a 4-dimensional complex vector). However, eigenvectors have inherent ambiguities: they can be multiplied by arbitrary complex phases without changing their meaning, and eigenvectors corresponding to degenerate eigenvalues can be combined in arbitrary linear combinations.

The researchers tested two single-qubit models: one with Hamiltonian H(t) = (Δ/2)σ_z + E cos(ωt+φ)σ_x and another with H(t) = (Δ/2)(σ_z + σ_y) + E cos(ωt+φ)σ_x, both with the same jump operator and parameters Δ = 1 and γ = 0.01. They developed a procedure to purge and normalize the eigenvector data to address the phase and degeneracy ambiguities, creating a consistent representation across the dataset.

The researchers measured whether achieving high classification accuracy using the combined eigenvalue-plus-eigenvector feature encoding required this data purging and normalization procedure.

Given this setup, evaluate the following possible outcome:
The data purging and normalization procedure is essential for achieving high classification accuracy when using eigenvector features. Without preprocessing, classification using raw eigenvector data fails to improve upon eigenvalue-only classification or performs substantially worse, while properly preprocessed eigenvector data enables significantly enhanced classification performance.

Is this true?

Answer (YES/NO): NO